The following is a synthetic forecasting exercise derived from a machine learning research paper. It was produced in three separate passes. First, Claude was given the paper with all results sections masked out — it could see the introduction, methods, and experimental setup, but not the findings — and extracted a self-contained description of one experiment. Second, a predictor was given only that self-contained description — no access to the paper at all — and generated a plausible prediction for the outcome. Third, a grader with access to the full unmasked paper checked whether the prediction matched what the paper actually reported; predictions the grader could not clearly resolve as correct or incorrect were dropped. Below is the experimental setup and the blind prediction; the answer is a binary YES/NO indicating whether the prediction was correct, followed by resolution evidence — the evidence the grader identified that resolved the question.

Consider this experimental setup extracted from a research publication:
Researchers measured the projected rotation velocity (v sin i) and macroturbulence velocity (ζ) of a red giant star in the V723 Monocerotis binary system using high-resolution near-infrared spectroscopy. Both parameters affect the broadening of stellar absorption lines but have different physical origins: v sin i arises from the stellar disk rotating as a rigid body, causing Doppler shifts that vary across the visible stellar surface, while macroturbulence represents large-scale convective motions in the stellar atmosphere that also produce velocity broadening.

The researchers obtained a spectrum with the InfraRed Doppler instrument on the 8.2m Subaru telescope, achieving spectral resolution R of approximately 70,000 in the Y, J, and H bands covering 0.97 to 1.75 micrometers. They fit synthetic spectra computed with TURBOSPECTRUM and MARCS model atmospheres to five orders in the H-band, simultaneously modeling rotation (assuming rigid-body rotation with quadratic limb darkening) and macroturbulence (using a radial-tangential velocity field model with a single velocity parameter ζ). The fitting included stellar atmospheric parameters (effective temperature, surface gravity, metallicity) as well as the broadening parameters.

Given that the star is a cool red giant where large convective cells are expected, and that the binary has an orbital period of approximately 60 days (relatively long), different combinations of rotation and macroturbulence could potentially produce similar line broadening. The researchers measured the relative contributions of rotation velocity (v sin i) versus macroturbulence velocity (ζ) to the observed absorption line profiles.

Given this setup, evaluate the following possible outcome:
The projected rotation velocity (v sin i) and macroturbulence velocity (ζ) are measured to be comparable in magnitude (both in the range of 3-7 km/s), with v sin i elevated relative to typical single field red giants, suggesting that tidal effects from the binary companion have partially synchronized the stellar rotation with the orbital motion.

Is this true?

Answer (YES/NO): NO